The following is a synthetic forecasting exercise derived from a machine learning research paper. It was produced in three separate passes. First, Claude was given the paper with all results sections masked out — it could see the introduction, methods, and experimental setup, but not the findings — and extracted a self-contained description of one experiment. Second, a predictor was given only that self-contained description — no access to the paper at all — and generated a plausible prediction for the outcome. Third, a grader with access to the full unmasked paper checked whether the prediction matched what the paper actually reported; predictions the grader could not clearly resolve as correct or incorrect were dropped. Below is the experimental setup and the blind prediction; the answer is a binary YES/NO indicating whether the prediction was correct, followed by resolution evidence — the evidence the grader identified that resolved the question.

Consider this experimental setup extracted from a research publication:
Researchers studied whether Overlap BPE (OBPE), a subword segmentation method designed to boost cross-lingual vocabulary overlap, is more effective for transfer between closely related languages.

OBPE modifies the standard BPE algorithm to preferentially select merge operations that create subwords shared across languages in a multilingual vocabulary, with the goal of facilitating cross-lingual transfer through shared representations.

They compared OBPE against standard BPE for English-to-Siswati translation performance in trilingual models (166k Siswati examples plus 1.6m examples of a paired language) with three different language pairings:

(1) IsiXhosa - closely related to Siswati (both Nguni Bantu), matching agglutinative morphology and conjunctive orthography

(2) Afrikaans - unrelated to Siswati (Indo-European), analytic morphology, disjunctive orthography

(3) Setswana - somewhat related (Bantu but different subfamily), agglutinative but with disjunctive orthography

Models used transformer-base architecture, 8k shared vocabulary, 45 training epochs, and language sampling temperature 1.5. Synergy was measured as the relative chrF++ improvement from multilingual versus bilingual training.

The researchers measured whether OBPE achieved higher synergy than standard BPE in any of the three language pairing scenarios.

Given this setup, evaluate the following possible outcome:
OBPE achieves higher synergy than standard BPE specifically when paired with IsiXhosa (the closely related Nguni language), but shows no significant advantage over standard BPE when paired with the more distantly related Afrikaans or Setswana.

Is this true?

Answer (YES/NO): NO